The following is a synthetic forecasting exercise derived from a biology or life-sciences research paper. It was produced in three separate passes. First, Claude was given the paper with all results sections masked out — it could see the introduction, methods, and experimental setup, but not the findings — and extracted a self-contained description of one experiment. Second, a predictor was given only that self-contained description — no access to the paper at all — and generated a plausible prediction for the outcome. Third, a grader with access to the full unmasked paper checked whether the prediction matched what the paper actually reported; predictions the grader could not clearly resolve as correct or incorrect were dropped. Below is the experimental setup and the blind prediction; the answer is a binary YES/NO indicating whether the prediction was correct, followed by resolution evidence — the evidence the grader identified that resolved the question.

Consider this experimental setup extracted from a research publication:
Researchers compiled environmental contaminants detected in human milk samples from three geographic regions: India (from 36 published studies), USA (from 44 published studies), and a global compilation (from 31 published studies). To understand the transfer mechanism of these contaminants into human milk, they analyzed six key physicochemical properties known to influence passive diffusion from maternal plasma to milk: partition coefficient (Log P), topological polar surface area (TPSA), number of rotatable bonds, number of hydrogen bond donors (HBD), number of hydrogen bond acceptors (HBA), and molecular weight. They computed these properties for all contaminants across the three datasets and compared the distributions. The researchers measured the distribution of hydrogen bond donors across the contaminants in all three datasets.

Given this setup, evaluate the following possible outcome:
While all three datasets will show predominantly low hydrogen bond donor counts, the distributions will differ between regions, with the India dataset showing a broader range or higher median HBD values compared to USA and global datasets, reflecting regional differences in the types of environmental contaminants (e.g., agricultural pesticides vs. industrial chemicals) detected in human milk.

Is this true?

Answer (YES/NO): NO